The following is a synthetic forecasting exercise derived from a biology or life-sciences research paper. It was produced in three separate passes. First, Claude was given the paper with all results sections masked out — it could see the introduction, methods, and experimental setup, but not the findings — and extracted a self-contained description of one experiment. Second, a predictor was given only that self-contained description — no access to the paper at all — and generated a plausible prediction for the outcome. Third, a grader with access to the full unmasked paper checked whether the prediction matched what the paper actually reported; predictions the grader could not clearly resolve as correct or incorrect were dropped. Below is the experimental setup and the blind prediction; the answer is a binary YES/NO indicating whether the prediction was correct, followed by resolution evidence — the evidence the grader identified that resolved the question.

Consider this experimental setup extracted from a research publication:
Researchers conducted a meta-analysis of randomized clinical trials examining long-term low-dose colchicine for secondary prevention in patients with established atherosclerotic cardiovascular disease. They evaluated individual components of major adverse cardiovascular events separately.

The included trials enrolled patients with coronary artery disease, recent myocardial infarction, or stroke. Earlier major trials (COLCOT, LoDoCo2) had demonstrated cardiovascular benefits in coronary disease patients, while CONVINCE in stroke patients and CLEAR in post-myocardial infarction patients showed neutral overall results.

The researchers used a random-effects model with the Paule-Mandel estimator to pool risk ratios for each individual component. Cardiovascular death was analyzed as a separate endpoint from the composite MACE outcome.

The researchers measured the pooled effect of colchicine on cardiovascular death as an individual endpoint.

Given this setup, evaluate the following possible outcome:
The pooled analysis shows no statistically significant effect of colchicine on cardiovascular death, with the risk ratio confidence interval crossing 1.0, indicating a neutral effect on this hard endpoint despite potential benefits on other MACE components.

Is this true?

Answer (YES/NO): YES